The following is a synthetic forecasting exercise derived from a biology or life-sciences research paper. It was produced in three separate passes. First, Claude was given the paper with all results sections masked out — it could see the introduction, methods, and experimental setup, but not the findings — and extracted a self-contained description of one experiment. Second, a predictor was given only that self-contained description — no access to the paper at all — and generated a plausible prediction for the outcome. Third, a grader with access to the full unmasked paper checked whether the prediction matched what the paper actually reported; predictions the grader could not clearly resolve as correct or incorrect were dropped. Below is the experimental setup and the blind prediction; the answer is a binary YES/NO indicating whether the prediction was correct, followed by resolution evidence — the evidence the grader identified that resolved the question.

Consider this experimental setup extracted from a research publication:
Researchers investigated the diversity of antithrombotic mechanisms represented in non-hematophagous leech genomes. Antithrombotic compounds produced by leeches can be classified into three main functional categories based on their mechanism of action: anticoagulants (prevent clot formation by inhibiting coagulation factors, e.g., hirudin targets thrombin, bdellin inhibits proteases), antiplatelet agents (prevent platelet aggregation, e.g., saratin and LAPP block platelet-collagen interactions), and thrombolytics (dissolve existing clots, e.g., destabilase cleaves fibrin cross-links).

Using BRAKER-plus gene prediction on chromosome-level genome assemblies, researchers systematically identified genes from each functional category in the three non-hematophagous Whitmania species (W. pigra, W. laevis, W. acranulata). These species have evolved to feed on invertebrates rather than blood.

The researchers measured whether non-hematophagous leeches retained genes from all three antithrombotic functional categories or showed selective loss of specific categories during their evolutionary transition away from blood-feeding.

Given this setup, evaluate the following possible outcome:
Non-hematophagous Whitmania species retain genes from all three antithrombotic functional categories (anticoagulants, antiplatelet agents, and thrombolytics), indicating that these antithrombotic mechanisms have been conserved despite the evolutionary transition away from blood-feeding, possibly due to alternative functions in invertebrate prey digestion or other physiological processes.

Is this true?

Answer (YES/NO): YES